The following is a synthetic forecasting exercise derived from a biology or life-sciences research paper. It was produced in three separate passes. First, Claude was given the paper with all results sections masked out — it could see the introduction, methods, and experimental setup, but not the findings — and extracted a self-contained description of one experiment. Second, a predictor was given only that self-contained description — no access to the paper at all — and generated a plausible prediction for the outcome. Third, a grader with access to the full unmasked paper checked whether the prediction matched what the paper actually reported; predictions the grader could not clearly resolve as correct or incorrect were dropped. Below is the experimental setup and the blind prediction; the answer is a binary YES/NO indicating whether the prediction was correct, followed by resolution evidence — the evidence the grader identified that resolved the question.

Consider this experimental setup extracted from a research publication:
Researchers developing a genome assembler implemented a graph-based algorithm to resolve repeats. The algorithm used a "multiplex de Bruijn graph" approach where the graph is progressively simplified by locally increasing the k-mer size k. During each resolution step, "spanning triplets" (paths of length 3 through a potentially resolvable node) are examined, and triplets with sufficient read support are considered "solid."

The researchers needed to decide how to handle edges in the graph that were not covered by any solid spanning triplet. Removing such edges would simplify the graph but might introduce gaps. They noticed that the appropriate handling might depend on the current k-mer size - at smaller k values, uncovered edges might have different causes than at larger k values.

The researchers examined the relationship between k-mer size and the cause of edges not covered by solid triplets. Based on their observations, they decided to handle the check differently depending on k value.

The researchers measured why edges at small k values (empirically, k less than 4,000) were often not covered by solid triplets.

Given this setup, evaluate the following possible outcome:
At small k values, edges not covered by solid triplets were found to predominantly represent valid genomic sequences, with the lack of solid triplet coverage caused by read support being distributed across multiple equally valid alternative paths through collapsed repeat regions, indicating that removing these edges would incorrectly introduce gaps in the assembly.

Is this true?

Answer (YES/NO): NO